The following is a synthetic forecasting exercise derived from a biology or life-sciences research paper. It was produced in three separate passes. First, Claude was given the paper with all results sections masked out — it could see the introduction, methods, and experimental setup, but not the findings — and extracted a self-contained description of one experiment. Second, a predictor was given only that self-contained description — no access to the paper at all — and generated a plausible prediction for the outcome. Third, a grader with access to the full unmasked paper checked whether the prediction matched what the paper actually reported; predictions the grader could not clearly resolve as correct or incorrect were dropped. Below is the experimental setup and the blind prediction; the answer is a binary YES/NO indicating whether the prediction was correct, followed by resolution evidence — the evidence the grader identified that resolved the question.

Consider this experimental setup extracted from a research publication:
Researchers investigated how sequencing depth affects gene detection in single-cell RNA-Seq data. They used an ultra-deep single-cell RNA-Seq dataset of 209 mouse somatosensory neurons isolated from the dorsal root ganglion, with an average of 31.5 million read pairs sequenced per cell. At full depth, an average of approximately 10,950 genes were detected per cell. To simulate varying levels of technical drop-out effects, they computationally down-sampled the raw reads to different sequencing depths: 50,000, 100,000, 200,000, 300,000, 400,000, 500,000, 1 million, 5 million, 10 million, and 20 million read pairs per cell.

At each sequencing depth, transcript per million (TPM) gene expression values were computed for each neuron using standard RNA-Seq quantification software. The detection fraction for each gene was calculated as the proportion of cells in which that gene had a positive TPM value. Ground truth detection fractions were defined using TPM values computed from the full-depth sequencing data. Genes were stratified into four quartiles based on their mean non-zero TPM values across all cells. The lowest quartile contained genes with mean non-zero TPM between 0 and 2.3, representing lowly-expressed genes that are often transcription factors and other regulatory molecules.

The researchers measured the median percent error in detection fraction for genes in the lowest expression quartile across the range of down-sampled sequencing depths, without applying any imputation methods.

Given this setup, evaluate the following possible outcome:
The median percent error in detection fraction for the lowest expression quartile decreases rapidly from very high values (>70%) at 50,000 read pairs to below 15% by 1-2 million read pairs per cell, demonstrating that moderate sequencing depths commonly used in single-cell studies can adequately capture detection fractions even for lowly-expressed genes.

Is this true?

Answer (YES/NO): NO